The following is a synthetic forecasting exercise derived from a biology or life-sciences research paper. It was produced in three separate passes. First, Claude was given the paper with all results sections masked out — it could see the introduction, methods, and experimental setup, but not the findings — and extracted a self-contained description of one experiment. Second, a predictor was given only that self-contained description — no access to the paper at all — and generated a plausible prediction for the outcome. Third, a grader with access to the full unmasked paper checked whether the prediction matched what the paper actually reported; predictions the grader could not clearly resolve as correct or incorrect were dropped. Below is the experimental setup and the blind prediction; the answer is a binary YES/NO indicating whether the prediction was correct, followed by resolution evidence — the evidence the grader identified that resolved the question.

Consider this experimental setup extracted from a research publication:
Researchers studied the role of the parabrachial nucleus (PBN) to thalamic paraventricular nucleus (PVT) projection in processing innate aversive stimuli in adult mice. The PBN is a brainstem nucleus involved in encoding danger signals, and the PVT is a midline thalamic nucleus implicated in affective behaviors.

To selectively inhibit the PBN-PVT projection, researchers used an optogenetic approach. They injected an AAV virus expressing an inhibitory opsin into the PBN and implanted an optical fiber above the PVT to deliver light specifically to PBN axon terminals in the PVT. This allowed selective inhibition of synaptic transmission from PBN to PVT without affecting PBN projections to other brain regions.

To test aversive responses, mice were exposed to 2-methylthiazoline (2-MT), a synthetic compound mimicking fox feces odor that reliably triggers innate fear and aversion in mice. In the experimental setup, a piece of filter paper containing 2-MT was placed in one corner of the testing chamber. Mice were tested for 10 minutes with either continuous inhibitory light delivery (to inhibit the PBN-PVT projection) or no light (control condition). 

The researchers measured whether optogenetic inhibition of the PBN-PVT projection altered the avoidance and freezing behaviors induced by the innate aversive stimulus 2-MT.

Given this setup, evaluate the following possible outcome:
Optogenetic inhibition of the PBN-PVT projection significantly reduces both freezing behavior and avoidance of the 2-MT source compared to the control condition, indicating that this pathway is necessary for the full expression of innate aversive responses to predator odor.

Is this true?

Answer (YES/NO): YES